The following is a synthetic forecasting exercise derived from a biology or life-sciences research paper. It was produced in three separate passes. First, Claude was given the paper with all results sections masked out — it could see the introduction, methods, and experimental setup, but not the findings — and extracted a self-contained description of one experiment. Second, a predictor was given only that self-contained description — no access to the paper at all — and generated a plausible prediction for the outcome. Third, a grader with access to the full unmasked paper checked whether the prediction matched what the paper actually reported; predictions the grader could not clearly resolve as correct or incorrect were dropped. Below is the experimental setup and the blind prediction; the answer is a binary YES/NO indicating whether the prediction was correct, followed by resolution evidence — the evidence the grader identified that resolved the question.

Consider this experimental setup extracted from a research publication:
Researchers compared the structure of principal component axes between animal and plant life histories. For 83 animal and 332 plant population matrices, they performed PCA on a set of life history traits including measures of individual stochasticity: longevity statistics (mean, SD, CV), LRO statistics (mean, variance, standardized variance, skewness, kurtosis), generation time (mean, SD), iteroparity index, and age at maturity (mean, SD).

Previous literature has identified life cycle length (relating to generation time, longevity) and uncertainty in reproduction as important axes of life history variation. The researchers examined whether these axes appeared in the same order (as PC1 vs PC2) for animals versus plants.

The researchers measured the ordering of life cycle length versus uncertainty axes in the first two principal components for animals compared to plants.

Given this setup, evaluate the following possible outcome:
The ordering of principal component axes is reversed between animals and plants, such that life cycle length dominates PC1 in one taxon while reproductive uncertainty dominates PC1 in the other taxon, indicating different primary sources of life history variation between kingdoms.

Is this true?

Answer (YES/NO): YES